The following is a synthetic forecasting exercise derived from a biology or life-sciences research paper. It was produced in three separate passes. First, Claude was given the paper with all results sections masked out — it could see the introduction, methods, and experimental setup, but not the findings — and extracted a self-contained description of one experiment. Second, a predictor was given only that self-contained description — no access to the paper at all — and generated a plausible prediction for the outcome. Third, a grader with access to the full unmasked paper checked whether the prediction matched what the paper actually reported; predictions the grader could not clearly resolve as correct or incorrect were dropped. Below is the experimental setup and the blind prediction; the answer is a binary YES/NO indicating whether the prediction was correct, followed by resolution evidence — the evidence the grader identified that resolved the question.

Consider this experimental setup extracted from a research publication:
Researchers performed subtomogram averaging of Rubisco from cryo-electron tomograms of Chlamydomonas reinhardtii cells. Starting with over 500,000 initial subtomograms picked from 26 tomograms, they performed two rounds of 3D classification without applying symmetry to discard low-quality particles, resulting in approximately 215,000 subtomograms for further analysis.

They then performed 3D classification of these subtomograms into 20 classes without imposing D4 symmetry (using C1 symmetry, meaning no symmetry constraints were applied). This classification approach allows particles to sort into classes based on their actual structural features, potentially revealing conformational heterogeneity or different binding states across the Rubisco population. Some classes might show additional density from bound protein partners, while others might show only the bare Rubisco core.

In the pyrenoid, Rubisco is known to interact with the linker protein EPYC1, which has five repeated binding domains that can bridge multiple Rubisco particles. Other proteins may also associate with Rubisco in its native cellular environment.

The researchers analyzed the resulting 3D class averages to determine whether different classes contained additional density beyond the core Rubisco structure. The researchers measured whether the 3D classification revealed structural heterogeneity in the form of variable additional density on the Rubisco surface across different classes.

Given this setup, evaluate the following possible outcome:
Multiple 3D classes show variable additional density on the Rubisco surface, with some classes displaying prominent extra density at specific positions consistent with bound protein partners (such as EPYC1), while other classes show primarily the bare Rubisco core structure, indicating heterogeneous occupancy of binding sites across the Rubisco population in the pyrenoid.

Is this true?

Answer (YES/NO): YES